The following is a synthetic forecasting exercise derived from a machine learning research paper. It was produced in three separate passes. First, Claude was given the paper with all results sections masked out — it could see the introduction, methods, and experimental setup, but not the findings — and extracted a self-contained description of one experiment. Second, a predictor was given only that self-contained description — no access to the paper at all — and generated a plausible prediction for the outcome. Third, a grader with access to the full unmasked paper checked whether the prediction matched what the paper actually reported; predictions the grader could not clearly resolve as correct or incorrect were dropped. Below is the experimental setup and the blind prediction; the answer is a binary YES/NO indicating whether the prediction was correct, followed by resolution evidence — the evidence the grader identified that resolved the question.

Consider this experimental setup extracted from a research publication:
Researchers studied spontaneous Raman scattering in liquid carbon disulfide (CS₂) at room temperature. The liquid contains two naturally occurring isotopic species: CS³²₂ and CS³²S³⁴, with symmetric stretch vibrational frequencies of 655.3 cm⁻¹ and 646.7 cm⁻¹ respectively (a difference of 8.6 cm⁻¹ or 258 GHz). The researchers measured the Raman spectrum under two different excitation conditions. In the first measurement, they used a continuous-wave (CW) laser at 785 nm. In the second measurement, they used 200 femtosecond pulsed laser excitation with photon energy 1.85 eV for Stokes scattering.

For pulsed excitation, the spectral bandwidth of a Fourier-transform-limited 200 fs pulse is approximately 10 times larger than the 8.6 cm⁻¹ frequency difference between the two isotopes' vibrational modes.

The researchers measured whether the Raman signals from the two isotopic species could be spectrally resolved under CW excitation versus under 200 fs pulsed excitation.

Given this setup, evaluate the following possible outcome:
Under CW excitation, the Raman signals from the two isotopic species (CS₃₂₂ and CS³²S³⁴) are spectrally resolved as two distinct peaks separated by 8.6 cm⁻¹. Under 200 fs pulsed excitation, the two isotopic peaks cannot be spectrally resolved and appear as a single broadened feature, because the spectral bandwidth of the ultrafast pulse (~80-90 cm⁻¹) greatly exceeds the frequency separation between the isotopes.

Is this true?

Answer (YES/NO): YES